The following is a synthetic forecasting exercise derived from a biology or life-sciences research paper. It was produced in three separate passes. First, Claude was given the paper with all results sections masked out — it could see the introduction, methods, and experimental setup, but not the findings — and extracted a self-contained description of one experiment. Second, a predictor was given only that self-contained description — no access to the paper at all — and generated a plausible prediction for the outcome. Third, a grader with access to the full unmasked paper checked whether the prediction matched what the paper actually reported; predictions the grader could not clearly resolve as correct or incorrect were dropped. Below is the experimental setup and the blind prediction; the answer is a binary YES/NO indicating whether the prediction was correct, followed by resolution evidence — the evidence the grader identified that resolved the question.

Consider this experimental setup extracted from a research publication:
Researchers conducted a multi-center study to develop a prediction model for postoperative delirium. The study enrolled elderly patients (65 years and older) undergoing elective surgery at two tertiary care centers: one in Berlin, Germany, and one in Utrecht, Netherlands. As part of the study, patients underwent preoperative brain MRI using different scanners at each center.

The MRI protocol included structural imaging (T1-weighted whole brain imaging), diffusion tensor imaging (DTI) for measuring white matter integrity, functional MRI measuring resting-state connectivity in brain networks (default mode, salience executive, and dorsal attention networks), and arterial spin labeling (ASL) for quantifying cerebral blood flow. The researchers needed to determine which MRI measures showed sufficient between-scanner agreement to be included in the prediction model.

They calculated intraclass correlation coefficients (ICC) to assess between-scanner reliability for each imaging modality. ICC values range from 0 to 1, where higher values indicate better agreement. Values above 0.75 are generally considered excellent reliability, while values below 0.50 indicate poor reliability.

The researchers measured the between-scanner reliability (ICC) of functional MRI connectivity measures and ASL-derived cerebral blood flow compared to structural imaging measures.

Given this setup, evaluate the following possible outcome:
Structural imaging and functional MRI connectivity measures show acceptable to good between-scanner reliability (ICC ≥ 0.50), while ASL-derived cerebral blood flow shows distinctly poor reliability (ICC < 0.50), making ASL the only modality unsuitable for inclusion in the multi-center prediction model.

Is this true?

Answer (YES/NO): NO